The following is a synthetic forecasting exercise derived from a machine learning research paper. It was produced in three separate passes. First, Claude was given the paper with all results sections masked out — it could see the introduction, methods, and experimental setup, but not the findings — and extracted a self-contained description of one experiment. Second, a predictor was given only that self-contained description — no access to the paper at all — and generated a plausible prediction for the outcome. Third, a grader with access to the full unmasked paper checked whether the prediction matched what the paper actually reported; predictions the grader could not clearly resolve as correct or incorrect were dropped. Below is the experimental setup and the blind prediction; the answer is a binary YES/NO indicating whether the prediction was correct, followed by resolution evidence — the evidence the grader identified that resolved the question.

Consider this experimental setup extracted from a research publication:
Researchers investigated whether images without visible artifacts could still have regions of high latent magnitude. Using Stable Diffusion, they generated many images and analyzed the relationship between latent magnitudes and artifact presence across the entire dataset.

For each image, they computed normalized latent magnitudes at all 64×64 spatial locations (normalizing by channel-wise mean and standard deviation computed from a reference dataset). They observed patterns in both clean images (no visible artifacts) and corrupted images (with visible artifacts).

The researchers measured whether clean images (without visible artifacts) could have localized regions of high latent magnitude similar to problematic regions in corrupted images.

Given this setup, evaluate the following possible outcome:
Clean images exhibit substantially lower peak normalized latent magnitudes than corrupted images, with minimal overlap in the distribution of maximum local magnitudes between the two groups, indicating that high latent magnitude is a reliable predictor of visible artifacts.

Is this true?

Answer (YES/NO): NO